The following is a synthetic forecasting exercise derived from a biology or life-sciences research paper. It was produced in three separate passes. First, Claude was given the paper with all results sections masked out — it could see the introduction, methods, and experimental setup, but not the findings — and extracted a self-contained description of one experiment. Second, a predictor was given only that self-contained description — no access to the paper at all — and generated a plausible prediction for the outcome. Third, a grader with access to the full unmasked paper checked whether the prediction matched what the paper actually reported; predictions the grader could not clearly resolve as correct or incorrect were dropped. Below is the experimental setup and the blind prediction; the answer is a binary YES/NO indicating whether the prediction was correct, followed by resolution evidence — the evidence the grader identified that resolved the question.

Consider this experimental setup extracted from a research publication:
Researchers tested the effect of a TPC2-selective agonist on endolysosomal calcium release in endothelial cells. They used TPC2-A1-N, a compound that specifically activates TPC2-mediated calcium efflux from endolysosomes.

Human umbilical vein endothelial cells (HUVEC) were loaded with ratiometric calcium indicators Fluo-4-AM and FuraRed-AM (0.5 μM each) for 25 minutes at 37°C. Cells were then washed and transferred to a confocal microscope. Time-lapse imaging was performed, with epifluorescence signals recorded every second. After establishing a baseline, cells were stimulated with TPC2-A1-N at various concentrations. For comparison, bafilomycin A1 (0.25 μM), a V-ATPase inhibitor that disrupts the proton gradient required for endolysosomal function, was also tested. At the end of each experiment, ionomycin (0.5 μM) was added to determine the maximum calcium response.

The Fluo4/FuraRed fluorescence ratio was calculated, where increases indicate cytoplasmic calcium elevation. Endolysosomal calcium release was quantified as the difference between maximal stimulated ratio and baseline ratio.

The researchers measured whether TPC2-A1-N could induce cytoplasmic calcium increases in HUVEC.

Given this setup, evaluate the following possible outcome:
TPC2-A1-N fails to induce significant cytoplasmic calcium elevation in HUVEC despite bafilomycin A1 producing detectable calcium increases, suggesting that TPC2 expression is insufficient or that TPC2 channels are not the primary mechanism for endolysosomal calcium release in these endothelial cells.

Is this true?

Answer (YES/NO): NO